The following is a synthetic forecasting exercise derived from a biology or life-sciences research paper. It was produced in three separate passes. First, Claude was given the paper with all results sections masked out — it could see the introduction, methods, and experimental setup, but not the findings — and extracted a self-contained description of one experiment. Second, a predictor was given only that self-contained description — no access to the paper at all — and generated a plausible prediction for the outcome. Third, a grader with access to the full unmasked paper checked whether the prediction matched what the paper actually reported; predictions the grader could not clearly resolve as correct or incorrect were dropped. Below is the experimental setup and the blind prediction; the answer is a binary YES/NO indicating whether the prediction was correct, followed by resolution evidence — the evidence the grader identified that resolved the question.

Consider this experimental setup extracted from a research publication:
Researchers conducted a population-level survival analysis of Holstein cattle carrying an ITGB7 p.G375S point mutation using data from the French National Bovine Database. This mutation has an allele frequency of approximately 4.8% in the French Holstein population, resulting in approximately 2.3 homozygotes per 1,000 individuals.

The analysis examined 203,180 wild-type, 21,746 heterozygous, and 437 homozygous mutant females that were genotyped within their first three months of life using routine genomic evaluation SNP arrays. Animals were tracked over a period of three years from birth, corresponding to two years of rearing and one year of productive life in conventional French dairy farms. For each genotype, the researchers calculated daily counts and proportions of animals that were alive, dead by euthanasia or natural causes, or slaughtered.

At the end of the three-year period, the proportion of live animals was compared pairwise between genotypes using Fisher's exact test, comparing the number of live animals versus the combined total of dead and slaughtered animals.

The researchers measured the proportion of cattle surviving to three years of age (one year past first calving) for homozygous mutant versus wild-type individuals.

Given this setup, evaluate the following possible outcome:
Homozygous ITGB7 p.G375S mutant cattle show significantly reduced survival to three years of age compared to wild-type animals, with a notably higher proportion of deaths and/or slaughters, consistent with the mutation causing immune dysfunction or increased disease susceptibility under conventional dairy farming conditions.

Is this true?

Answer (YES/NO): YES